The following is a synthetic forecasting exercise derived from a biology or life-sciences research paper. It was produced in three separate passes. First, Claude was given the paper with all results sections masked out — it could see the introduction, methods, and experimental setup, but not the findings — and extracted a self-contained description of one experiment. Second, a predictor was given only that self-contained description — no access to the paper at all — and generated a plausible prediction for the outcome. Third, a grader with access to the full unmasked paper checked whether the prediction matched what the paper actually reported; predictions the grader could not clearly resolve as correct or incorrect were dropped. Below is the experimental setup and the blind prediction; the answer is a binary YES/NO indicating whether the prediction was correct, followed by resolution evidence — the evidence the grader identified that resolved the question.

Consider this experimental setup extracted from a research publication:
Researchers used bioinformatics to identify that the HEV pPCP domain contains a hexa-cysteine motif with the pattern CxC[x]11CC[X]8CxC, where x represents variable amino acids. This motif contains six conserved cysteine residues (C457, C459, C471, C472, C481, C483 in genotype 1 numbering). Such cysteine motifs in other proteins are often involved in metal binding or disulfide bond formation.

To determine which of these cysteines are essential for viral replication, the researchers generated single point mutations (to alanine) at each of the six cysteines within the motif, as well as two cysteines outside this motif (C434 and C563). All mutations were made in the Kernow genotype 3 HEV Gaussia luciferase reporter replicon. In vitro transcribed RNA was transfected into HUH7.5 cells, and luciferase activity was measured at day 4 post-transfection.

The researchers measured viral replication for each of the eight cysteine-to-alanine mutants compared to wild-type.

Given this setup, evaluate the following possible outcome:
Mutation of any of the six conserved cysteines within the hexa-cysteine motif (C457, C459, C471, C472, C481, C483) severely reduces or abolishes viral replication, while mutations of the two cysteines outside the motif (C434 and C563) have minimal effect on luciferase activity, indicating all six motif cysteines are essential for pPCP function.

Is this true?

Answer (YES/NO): YES